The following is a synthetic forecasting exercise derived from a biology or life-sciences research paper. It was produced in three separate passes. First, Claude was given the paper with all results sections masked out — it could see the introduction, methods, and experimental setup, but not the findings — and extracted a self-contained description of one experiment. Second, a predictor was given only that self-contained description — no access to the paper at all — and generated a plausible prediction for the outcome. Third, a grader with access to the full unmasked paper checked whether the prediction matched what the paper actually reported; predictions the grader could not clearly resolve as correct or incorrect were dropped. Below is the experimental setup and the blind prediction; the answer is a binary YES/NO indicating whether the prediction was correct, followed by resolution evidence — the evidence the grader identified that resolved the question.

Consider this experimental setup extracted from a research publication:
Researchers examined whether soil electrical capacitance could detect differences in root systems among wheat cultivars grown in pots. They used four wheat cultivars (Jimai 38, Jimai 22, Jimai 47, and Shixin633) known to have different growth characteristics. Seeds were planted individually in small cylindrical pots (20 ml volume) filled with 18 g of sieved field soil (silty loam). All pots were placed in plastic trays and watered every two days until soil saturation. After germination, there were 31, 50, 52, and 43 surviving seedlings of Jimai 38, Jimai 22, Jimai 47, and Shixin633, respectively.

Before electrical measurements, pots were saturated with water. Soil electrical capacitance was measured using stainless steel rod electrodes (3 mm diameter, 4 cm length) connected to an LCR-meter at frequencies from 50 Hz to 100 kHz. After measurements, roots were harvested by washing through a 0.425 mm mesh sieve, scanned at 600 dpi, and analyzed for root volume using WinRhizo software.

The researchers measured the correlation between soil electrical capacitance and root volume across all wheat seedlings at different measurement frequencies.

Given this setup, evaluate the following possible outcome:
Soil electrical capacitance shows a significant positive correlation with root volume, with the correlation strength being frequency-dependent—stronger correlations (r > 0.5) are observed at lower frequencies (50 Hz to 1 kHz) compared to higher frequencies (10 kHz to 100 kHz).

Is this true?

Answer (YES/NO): NO